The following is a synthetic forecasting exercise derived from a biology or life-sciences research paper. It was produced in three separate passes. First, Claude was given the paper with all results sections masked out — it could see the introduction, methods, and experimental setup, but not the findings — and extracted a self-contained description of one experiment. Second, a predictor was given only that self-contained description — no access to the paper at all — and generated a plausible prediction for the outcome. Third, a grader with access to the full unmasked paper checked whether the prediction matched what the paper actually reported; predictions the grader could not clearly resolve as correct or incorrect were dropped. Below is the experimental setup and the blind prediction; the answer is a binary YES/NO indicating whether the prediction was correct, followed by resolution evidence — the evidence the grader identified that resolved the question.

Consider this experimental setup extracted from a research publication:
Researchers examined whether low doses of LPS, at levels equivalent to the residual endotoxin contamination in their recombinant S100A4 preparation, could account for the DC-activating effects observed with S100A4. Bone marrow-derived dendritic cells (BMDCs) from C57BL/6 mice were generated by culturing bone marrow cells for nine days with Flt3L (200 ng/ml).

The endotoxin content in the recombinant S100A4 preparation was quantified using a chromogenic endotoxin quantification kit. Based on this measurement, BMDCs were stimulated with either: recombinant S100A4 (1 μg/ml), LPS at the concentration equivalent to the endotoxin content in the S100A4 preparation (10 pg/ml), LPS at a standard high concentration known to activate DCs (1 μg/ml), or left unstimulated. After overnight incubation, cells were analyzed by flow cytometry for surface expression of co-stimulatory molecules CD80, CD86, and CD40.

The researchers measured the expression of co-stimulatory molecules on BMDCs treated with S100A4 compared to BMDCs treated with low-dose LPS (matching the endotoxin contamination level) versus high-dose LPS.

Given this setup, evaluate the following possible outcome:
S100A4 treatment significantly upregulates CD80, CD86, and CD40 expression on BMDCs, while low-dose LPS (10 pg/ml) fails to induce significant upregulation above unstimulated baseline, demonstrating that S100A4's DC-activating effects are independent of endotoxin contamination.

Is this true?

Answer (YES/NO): YES